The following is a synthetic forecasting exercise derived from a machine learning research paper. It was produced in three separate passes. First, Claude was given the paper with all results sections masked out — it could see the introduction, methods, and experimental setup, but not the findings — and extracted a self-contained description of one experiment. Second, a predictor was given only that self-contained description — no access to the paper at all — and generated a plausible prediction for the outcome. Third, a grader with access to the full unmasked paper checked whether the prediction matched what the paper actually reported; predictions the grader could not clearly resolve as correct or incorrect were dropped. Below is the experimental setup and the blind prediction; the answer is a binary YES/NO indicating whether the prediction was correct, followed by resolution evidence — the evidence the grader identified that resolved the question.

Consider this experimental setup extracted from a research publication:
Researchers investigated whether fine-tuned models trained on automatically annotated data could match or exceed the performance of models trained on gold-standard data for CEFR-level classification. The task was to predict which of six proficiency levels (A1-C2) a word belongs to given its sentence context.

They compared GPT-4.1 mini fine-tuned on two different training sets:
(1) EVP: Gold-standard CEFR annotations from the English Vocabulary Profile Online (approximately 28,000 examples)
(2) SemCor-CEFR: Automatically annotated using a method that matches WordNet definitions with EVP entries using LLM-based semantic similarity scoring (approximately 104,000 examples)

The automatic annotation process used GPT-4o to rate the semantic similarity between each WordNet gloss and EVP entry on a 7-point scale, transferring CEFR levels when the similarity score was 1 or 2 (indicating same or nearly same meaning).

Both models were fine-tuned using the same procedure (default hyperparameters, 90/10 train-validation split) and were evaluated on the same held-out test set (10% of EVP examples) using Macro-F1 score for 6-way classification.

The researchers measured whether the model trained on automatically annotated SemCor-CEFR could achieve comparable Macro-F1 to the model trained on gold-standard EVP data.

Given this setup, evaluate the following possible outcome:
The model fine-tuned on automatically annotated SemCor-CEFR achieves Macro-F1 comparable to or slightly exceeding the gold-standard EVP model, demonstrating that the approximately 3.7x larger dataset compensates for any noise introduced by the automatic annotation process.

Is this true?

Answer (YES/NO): YES